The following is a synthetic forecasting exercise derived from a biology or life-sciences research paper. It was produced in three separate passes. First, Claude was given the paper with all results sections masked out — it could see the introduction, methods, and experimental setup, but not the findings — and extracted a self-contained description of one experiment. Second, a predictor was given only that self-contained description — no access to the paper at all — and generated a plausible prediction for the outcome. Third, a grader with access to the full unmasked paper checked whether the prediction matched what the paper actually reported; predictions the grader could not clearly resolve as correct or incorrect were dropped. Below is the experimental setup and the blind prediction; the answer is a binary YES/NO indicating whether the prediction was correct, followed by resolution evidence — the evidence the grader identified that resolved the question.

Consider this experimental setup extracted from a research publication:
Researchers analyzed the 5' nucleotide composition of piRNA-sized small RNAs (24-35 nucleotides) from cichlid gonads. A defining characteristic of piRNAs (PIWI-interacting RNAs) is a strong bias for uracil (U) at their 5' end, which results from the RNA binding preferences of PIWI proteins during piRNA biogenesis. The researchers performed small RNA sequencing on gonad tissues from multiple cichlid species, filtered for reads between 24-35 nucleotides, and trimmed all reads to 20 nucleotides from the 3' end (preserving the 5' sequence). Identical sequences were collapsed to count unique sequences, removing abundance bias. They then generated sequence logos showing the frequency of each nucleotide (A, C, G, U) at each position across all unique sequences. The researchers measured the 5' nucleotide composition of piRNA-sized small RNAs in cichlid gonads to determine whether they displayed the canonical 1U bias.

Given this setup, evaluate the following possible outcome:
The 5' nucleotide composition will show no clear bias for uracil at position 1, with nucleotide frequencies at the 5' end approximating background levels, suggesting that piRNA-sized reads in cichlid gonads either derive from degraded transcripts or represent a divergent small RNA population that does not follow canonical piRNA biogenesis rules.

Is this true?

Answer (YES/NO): NO